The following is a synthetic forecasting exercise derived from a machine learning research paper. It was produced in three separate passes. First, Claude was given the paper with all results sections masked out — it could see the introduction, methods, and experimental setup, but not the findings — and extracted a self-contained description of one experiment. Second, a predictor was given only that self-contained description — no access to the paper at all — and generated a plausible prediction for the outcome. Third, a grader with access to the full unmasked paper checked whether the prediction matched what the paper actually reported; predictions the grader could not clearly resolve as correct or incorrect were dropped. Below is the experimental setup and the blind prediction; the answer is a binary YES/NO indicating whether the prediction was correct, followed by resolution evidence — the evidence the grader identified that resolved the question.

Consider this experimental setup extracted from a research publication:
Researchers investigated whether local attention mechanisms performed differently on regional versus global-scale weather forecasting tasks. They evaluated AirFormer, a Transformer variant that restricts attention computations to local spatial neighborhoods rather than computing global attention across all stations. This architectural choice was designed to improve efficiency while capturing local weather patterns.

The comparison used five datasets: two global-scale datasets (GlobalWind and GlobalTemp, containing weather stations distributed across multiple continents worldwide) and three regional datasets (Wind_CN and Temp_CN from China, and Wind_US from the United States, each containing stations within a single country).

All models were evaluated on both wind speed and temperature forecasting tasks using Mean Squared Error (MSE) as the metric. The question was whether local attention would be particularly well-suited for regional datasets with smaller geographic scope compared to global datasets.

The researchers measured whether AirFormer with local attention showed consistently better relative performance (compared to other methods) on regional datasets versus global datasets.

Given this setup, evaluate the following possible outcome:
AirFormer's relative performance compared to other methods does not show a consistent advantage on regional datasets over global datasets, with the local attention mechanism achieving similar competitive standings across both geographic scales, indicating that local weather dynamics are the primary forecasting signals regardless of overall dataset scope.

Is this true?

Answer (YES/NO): YES